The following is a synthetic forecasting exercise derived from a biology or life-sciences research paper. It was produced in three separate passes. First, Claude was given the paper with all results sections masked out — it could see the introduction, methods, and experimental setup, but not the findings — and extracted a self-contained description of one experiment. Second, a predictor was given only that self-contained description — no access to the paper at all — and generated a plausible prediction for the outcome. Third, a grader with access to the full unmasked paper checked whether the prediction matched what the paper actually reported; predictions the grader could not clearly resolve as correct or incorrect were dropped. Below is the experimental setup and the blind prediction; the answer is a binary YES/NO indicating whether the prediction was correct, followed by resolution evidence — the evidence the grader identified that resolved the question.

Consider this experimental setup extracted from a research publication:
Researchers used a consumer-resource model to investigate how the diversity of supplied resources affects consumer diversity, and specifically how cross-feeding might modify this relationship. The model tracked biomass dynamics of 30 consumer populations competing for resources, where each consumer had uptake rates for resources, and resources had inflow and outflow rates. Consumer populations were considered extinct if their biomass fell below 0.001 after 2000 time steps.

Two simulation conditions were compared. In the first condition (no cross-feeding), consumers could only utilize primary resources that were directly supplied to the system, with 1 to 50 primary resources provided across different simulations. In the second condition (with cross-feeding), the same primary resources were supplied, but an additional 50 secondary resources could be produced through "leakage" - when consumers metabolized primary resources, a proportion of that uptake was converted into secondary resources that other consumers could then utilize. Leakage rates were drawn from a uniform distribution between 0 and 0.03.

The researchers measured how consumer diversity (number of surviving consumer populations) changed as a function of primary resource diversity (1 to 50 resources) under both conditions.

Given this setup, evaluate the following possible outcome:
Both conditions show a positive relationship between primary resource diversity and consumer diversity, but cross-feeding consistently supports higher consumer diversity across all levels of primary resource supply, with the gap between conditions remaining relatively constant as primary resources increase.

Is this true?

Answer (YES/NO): NO